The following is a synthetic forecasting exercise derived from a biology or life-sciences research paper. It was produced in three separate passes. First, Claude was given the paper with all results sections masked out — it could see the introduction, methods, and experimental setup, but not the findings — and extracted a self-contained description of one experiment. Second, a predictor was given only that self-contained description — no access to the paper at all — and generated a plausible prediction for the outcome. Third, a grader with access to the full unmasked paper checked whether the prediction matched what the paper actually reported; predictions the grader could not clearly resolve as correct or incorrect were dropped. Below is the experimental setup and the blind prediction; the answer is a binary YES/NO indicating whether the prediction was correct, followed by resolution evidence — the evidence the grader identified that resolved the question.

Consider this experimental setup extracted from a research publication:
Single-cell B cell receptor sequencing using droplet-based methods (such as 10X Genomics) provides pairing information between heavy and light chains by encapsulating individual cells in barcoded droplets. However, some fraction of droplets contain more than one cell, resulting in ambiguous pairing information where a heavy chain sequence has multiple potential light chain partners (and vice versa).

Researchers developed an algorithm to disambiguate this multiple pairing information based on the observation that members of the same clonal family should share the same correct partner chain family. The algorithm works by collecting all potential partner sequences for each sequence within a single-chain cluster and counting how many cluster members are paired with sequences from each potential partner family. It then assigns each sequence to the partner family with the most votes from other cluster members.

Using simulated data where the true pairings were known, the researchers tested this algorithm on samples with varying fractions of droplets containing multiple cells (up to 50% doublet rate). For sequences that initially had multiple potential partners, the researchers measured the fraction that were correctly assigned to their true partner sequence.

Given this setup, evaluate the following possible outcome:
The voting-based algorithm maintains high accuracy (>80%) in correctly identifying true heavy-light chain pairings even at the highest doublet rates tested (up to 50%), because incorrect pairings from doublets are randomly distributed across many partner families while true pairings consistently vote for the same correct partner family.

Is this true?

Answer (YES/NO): YES